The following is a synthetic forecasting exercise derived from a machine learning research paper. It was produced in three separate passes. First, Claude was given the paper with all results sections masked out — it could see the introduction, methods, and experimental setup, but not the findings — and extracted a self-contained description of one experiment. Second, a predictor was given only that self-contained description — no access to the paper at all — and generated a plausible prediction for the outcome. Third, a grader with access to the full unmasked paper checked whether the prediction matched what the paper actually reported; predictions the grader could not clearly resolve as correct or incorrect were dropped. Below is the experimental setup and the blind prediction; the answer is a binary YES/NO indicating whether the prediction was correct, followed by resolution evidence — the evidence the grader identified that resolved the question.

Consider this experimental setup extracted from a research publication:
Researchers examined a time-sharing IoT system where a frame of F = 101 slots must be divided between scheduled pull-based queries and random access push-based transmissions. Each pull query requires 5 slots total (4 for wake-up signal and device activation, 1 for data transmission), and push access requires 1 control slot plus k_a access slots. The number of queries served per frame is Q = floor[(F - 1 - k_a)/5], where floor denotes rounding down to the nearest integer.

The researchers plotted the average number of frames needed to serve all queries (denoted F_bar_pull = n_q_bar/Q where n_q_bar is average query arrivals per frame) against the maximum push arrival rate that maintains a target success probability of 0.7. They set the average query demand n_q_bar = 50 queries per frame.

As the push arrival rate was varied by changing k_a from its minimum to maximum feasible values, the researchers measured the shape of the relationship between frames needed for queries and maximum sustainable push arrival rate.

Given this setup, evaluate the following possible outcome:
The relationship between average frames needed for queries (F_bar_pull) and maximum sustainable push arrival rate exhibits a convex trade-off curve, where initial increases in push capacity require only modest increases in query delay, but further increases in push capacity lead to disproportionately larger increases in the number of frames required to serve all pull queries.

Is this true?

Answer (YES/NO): NO